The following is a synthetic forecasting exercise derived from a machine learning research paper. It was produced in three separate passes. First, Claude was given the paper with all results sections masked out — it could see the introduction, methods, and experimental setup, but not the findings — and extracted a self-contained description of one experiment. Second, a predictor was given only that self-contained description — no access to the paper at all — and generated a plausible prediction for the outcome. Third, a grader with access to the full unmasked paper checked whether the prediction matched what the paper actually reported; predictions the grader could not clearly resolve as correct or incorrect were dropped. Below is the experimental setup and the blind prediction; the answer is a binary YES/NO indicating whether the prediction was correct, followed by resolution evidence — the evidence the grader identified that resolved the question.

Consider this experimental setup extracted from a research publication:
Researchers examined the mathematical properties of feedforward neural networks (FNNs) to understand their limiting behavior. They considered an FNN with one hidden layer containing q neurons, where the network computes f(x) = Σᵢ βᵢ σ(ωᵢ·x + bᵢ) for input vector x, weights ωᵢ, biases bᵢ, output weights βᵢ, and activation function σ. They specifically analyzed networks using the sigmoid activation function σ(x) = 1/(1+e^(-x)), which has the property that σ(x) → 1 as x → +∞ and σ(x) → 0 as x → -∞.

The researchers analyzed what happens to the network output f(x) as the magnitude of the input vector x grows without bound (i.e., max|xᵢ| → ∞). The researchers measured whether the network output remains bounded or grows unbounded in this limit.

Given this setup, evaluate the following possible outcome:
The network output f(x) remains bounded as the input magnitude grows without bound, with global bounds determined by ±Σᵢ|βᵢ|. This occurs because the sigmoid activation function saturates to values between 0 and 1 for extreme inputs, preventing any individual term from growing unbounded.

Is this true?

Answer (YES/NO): YES